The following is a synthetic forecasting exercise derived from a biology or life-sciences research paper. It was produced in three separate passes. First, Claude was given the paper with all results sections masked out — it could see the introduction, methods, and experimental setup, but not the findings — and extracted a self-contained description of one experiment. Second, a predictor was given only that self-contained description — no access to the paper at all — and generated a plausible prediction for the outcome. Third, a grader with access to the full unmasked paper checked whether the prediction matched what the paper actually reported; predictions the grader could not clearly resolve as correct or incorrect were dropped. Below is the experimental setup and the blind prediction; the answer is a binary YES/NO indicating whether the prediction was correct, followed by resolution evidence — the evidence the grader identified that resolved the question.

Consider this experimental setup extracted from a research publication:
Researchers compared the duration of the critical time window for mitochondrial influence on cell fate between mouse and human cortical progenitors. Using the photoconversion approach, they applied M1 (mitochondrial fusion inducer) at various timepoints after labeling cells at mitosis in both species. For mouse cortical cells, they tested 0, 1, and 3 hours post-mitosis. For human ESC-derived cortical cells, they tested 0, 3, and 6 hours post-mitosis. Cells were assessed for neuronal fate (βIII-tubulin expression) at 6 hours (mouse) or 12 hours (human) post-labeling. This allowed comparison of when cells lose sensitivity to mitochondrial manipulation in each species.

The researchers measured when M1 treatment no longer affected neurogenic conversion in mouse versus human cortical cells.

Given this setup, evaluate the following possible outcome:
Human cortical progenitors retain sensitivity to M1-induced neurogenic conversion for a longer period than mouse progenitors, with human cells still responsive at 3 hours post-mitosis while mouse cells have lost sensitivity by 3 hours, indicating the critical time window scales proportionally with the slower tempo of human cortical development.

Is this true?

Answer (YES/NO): NO